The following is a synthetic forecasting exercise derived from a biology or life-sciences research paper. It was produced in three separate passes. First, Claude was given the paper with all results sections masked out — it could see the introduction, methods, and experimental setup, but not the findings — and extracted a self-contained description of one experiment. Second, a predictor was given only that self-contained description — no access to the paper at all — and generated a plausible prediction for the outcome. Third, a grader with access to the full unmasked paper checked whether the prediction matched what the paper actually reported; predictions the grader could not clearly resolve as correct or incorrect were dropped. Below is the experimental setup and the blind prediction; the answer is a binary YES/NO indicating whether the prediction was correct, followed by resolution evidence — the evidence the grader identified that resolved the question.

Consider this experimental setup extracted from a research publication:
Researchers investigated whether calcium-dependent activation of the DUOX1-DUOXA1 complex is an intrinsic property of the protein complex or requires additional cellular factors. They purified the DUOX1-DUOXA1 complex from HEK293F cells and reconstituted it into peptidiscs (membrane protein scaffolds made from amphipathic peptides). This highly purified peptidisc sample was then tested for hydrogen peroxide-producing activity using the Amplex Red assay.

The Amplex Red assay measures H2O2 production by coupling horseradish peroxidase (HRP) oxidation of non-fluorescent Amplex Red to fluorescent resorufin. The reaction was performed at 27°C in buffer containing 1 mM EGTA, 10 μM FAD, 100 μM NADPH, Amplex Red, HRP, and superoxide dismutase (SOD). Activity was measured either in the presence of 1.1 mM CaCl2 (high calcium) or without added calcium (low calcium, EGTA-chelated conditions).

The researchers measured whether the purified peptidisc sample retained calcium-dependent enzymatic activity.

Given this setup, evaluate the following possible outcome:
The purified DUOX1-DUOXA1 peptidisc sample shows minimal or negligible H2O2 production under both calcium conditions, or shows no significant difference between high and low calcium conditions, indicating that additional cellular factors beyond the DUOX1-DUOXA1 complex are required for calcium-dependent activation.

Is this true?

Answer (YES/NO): NO